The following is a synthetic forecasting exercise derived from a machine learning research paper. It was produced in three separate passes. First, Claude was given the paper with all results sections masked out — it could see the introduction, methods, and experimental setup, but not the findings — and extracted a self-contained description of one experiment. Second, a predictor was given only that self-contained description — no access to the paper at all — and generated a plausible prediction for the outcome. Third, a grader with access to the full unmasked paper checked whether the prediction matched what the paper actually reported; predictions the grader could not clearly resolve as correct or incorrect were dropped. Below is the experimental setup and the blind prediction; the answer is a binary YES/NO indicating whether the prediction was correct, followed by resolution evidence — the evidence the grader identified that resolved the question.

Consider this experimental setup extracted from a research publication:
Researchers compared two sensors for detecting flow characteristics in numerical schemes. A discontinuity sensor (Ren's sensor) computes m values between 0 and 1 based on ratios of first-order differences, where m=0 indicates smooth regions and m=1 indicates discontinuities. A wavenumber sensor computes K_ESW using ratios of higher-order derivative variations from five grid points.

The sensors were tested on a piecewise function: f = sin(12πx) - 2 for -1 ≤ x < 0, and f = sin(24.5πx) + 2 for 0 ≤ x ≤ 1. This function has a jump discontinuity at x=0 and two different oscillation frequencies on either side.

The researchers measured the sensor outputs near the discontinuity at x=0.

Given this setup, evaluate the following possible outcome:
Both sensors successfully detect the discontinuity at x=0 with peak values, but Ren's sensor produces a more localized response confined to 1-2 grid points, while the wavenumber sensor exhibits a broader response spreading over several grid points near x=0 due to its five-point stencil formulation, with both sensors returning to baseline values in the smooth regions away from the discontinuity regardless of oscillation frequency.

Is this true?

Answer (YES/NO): NO